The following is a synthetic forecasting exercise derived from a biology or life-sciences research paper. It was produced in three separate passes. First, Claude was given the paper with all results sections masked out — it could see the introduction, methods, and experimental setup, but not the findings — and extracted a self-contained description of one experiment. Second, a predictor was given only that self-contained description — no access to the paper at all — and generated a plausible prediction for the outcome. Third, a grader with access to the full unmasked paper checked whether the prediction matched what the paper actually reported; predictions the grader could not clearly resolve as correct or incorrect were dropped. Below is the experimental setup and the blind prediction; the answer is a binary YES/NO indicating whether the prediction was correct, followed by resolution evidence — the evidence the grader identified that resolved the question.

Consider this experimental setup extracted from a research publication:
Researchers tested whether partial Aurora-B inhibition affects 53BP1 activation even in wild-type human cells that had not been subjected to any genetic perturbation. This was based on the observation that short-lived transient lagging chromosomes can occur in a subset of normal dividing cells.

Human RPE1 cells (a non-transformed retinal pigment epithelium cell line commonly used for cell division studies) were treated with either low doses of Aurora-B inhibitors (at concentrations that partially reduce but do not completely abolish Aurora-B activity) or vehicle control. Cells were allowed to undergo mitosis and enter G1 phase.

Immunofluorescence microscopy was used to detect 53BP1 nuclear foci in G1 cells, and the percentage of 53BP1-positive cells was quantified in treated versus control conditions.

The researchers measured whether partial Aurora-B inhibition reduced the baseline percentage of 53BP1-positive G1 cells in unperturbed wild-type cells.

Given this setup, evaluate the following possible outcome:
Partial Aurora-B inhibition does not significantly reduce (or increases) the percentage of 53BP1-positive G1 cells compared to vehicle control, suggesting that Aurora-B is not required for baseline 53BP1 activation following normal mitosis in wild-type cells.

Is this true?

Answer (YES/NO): NO